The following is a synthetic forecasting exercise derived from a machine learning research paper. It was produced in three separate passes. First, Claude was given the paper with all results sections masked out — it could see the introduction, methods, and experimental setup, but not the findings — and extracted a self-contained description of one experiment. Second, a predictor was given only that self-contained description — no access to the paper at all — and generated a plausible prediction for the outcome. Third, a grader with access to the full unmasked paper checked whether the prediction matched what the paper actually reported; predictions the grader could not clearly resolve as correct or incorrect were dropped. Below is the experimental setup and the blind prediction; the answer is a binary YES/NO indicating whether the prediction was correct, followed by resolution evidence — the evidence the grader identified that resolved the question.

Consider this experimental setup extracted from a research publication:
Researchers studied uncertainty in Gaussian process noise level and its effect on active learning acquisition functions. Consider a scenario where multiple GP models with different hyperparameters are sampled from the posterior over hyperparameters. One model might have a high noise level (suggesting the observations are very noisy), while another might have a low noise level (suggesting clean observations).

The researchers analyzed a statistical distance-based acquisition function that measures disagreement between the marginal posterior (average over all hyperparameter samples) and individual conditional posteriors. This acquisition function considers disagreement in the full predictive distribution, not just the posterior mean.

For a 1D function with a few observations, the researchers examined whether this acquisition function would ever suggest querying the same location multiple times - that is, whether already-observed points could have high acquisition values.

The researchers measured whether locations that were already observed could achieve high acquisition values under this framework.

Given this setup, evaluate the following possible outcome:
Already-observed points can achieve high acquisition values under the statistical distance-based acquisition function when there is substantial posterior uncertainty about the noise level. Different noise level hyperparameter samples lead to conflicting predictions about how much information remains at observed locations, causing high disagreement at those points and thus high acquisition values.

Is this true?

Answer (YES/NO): YES